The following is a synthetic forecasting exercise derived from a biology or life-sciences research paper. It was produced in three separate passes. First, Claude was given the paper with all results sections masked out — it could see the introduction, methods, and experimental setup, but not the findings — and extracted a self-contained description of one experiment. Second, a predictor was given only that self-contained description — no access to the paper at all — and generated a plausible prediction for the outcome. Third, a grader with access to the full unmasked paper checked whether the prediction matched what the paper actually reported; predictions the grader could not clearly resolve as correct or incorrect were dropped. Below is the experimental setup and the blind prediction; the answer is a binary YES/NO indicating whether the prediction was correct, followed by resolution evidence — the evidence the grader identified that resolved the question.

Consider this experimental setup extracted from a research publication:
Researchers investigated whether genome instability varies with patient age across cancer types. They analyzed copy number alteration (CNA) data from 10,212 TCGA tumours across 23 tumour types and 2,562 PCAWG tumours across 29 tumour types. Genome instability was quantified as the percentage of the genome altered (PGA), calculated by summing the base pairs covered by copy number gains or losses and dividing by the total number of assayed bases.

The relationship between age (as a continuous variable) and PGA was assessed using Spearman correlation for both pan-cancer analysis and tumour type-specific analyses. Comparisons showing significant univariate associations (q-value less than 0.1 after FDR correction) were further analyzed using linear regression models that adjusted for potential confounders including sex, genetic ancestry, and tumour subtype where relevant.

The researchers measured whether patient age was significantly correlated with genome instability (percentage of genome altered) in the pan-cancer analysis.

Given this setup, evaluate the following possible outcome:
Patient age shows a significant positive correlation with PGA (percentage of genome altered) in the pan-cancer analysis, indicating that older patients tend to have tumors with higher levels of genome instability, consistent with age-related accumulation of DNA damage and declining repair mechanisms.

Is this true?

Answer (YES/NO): YES